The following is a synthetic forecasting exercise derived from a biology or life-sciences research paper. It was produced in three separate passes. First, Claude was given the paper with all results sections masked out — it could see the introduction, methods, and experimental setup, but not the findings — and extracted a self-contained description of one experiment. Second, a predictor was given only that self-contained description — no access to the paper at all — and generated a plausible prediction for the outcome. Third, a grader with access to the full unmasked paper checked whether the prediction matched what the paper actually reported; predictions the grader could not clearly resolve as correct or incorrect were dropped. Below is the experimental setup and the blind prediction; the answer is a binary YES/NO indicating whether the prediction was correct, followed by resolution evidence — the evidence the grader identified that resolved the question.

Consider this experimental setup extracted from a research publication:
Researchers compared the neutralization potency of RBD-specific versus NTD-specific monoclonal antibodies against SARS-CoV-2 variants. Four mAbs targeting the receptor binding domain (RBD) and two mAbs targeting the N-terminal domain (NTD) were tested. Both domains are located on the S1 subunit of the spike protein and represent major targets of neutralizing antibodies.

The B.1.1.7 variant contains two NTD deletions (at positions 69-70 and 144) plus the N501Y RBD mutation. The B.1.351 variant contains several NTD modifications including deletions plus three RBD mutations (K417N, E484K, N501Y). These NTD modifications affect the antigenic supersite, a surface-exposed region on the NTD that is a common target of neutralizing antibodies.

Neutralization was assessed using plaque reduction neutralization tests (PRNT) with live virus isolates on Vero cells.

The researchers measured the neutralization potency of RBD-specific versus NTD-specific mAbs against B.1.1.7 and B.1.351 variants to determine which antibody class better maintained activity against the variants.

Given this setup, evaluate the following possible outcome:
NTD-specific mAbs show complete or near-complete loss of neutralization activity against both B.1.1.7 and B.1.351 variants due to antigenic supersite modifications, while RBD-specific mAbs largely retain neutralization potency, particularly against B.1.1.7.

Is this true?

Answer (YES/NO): NO